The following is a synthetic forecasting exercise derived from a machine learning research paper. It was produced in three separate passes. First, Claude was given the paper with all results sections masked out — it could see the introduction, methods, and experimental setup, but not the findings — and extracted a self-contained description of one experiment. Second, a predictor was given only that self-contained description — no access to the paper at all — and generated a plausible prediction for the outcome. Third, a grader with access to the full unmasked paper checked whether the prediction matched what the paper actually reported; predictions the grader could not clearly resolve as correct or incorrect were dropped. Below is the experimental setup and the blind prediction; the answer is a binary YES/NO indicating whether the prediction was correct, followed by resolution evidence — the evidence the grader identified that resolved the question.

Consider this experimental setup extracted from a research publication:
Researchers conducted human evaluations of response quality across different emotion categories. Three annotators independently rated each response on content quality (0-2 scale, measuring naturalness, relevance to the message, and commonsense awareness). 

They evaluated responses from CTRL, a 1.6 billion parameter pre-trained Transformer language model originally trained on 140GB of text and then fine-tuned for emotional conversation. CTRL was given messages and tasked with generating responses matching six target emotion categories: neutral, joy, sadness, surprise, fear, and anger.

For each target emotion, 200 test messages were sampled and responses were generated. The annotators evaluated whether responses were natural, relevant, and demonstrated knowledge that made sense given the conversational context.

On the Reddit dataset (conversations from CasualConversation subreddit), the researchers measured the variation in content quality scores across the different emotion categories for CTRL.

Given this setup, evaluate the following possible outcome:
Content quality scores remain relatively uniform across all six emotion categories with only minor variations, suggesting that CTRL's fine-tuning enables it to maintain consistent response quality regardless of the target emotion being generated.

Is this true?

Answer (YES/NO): NO